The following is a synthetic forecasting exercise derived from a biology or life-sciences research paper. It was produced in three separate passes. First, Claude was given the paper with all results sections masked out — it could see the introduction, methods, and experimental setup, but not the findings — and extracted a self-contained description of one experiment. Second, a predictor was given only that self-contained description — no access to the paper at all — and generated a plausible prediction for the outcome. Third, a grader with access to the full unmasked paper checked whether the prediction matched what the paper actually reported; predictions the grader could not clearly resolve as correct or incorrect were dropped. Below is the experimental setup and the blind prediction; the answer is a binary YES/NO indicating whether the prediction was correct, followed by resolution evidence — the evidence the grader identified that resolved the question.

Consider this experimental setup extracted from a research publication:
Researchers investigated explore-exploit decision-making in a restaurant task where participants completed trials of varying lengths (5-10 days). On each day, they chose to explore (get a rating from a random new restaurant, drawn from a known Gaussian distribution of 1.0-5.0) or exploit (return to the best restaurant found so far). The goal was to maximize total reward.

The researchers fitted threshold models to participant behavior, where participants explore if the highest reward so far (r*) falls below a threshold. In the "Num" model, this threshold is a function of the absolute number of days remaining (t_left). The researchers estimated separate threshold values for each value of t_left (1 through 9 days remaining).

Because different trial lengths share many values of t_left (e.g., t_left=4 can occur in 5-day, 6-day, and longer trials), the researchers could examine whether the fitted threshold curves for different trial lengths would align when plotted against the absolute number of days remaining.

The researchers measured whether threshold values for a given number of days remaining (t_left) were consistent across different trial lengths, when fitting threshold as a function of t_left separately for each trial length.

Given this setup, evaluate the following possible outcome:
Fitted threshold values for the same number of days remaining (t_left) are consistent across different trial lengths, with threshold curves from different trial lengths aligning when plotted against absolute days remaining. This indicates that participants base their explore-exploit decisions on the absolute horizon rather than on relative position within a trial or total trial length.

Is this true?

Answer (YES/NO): NO